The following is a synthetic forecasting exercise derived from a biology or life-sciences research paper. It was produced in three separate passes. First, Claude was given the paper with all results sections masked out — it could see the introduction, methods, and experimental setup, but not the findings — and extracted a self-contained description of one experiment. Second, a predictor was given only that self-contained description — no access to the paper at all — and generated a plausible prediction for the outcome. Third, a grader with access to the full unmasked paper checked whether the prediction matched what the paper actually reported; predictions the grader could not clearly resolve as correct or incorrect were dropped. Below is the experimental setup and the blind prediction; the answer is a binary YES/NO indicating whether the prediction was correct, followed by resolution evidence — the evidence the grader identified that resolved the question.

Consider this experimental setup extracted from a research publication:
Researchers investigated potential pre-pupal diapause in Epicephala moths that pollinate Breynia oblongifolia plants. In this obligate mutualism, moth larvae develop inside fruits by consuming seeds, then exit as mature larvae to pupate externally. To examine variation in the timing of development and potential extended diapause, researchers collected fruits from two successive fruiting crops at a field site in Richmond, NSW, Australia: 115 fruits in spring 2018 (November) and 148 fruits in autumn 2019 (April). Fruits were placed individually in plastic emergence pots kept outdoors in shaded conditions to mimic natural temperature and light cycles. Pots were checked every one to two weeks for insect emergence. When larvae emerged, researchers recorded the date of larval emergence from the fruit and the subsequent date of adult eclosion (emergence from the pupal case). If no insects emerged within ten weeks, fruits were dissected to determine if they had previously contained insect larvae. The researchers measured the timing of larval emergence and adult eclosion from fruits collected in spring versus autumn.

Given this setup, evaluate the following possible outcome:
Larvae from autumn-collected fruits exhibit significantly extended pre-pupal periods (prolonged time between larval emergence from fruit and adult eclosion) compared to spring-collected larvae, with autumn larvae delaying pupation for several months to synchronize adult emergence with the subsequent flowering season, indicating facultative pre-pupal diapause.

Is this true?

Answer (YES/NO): NO